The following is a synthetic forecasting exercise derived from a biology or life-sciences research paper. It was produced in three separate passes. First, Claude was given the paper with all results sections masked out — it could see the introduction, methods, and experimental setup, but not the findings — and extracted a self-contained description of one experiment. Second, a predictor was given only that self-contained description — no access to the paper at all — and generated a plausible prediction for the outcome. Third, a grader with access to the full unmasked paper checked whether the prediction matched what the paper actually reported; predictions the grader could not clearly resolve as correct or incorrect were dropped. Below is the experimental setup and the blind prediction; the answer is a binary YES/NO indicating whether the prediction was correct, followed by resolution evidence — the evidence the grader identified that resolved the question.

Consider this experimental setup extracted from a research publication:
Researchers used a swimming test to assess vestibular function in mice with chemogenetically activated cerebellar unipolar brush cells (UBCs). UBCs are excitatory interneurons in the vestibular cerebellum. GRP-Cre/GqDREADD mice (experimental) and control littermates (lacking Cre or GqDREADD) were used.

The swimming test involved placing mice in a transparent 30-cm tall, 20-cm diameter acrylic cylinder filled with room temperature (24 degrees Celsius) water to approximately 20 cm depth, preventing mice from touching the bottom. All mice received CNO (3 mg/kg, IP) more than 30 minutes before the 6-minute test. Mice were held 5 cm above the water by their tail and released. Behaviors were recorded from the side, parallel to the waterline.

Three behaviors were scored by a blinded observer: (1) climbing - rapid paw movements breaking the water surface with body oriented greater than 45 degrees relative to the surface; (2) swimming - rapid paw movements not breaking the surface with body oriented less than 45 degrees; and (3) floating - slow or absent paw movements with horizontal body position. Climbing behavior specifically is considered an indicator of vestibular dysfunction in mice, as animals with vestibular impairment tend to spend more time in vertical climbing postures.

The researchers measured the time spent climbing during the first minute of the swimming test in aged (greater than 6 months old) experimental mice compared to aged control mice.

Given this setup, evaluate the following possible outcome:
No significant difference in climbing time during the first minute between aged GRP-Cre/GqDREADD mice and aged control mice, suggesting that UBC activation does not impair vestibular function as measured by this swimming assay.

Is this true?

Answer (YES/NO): NO